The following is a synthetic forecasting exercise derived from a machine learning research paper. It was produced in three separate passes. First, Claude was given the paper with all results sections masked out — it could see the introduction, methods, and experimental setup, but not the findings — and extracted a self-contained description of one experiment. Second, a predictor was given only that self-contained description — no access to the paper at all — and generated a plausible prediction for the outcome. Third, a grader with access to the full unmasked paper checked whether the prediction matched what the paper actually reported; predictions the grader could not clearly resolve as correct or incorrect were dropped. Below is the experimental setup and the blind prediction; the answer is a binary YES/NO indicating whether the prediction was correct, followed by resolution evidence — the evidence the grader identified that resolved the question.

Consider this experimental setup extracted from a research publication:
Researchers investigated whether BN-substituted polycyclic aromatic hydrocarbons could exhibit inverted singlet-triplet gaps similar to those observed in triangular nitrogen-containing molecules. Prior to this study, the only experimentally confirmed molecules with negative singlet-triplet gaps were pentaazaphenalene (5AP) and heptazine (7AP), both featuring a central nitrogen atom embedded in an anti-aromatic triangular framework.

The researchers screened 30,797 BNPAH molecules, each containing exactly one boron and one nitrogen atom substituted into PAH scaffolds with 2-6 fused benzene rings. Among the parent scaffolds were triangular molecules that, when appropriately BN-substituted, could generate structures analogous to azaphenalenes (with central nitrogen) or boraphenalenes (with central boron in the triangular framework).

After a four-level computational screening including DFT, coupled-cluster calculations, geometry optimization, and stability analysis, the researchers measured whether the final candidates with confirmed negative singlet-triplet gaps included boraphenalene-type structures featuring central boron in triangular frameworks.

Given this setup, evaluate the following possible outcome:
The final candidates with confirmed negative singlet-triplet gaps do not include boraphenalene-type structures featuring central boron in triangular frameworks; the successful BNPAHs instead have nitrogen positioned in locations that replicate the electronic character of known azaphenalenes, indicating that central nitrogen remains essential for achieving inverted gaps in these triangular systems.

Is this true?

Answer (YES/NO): NO